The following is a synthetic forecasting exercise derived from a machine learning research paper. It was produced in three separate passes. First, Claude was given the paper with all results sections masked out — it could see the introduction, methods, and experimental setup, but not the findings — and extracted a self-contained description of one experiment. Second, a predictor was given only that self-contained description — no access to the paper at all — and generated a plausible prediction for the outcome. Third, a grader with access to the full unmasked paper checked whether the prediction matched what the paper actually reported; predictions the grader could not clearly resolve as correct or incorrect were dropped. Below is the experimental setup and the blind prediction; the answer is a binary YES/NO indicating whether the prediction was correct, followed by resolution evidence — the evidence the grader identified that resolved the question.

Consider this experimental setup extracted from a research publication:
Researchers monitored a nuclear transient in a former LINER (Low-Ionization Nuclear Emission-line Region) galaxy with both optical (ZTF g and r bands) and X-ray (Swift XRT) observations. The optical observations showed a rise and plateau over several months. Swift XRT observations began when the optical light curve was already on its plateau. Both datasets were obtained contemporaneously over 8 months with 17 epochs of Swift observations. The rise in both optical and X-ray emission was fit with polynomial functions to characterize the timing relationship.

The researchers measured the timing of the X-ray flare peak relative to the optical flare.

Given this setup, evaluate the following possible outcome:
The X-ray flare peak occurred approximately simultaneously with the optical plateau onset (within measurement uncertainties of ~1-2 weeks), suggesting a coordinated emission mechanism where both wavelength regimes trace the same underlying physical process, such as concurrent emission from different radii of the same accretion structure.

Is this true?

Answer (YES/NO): NO